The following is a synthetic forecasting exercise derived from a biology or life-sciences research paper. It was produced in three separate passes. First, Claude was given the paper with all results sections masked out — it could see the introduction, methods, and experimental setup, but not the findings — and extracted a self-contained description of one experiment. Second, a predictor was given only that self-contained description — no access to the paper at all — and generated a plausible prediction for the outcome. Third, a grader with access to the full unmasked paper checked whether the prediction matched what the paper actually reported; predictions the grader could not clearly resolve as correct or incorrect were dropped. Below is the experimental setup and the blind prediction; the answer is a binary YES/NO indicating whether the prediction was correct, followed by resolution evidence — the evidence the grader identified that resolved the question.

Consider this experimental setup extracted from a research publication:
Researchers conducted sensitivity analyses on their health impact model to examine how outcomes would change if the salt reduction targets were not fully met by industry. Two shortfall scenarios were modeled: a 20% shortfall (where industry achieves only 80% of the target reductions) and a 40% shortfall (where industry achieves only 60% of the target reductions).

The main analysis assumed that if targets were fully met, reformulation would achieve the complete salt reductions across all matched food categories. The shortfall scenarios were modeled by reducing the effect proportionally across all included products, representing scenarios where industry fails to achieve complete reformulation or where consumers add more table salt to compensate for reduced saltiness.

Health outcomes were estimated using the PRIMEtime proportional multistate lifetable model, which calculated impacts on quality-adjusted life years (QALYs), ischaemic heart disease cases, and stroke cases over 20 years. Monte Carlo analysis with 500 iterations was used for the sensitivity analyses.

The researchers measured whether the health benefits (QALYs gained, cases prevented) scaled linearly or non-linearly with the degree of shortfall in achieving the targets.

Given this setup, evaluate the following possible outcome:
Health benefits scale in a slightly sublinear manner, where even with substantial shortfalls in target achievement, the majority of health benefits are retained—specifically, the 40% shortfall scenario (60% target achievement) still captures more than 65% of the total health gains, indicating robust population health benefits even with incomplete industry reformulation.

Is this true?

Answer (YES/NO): NO